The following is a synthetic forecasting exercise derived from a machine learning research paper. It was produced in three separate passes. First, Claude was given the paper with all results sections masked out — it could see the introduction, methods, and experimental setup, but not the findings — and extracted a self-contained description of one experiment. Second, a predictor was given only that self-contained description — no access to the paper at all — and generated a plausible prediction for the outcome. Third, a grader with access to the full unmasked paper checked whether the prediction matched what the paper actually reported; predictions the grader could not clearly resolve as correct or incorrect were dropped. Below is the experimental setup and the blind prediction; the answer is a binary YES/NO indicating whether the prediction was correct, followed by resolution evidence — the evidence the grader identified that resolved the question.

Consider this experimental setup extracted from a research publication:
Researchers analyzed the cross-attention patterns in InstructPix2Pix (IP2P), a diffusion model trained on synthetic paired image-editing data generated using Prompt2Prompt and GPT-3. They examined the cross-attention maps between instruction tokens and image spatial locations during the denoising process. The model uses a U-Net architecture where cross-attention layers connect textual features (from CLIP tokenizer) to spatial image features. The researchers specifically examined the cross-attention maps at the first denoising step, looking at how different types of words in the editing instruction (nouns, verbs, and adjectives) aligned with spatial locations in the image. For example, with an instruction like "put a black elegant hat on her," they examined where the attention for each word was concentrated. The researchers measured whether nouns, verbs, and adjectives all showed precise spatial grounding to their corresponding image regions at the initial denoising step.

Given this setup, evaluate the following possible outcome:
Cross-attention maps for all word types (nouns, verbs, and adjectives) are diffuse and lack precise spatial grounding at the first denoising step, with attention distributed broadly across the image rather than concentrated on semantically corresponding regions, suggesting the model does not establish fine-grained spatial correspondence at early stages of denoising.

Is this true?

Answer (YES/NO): NO